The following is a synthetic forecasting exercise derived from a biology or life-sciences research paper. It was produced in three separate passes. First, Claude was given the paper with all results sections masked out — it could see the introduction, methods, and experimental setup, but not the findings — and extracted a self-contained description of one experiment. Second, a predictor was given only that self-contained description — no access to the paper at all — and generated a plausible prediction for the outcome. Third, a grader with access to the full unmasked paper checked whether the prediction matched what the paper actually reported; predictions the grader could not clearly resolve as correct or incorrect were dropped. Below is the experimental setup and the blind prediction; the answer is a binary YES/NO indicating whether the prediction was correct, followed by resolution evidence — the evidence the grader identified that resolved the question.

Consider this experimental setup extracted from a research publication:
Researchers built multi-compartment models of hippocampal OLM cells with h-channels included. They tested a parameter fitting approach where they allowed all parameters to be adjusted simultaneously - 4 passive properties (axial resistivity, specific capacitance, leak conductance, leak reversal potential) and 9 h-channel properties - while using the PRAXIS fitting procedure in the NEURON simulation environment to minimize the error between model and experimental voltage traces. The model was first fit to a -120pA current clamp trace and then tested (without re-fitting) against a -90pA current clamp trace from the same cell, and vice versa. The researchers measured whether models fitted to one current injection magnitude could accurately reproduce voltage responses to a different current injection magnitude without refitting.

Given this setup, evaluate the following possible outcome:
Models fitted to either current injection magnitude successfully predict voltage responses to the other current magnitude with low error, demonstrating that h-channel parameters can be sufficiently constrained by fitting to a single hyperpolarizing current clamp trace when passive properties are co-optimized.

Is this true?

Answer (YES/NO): NO